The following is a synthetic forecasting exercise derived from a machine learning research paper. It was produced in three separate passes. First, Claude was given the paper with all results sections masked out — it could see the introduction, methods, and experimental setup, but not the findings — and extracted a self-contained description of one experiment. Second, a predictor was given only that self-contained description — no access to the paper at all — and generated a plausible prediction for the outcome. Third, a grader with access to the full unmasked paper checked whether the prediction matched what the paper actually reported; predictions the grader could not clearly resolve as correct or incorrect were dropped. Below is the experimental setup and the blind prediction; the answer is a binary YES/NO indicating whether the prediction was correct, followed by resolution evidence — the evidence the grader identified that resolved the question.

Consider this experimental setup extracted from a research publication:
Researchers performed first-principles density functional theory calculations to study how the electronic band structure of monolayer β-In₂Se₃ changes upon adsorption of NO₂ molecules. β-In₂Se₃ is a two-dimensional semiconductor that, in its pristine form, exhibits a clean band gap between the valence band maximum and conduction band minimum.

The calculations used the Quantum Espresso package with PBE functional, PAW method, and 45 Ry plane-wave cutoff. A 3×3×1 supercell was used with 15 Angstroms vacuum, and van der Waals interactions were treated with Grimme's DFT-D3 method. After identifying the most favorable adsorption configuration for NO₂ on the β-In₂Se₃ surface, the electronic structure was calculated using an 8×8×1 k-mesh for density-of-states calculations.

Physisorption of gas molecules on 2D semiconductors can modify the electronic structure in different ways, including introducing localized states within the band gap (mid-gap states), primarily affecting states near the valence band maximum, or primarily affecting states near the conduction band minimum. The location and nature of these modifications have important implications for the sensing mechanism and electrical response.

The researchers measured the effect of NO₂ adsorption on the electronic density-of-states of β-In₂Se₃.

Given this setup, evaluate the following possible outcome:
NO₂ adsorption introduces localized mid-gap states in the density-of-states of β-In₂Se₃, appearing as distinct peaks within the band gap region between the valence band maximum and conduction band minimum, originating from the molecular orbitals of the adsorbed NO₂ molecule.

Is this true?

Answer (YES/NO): YES